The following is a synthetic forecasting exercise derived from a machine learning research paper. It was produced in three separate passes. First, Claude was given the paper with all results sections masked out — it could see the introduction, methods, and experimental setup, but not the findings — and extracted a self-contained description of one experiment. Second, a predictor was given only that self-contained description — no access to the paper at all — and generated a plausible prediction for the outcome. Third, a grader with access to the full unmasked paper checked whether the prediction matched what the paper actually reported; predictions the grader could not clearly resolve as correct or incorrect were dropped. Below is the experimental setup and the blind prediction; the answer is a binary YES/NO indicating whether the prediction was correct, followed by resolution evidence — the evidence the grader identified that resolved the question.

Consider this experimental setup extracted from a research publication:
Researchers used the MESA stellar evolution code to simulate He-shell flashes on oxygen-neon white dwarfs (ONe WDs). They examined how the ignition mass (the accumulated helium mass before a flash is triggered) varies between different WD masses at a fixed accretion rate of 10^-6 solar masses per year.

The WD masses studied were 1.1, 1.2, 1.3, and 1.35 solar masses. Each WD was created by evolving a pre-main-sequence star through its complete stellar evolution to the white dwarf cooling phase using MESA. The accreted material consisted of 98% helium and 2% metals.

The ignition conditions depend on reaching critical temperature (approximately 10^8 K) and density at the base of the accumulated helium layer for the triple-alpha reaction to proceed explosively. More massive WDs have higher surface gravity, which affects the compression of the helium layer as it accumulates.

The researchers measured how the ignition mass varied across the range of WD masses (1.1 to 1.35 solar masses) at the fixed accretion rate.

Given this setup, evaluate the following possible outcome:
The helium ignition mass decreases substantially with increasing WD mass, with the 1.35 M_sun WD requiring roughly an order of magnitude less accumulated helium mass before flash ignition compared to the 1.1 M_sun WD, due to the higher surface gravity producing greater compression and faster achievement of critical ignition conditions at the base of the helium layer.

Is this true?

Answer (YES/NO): YES